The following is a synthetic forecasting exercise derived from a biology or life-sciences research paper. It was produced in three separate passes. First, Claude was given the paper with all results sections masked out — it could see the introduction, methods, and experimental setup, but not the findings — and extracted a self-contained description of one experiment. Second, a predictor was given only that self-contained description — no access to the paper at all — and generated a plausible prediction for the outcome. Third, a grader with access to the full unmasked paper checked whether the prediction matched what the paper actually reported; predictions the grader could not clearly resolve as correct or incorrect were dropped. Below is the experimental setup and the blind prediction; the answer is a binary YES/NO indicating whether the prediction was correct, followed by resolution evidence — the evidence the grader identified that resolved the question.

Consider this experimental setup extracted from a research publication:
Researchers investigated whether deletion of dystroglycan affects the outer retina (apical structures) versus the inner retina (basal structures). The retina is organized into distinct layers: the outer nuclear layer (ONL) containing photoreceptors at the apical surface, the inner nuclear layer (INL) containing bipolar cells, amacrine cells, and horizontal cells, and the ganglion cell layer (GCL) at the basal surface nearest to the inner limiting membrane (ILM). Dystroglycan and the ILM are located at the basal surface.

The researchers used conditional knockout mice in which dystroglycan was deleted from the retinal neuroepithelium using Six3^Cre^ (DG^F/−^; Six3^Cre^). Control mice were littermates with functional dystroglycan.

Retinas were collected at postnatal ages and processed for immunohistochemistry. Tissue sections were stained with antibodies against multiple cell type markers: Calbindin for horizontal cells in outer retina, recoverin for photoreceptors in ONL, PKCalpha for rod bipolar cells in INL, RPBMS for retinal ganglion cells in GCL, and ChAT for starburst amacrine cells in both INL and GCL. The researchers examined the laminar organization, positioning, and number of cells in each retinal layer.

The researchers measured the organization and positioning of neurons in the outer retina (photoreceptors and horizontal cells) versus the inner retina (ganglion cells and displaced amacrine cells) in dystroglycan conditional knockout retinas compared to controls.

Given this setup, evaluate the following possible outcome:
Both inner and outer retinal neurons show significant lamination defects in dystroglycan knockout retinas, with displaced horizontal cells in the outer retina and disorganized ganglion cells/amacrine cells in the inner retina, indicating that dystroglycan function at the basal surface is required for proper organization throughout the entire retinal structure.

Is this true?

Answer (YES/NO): NO